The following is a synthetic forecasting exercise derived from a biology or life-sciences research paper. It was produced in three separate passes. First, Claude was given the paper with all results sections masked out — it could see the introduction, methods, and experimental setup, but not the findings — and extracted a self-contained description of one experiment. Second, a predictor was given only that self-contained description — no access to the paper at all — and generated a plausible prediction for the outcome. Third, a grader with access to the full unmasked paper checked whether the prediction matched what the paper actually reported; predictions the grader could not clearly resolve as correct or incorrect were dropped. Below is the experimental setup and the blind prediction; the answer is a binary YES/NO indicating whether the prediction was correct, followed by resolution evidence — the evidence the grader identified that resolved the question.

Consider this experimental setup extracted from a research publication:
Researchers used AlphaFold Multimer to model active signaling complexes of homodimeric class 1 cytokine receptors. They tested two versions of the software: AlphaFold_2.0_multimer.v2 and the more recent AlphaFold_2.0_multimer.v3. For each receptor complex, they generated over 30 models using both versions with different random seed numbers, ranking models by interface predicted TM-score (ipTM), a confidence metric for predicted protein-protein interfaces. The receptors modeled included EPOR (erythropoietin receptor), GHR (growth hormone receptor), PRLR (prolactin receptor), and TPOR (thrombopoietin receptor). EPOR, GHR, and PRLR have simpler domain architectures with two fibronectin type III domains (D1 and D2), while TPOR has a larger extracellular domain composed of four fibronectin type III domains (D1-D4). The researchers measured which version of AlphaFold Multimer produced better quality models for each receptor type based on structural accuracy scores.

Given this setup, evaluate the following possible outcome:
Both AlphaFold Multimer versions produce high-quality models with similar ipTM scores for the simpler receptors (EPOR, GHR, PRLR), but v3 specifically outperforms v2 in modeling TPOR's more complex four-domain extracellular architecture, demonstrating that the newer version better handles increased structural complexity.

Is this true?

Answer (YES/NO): YES